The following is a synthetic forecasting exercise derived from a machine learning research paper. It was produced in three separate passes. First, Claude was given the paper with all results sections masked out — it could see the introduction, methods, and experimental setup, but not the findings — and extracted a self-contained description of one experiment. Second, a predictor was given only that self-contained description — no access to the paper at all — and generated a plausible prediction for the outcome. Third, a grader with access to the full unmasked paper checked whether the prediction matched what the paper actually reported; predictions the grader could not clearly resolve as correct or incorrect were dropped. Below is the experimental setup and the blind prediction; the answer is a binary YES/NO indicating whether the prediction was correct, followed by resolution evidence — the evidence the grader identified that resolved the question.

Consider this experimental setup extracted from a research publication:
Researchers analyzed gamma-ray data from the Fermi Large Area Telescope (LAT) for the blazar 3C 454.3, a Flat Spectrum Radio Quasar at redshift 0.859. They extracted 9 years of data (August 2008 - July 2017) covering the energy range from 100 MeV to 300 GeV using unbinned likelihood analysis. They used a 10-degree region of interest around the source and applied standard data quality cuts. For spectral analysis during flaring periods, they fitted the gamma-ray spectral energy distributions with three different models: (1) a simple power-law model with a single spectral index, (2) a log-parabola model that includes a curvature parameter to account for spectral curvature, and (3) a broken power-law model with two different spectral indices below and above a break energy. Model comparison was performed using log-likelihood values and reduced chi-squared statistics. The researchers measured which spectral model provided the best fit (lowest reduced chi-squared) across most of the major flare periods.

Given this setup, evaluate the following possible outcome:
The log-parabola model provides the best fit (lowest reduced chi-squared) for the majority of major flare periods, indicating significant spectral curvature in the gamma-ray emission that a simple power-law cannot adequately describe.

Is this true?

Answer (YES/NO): YES